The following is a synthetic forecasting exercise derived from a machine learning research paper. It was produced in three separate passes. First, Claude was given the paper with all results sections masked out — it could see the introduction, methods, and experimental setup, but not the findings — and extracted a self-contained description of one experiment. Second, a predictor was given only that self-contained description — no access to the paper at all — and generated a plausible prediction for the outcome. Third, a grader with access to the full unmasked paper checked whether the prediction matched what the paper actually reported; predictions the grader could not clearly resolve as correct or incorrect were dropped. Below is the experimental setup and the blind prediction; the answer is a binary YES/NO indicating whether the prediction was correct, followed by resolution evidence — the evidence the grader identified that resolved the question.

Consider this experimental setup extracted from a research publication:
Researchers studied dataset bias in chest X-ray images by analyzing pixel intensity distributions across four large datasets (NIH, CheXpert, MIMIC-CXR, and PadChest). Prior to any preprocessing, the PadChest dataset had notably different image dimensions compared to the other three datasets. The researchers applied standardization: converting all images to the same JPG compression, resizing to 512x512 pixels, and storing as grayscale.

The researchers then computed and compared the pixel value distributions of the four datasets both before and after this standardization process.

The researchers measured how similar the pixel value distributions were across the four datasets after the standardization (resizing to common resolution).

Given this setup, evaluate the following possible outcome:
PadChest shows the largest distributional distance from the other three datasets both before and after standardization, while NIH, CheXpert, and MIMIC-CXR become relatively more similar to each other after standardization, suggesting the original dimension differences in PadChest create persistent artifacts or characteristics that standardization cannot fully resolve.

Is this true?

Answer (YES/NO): NO